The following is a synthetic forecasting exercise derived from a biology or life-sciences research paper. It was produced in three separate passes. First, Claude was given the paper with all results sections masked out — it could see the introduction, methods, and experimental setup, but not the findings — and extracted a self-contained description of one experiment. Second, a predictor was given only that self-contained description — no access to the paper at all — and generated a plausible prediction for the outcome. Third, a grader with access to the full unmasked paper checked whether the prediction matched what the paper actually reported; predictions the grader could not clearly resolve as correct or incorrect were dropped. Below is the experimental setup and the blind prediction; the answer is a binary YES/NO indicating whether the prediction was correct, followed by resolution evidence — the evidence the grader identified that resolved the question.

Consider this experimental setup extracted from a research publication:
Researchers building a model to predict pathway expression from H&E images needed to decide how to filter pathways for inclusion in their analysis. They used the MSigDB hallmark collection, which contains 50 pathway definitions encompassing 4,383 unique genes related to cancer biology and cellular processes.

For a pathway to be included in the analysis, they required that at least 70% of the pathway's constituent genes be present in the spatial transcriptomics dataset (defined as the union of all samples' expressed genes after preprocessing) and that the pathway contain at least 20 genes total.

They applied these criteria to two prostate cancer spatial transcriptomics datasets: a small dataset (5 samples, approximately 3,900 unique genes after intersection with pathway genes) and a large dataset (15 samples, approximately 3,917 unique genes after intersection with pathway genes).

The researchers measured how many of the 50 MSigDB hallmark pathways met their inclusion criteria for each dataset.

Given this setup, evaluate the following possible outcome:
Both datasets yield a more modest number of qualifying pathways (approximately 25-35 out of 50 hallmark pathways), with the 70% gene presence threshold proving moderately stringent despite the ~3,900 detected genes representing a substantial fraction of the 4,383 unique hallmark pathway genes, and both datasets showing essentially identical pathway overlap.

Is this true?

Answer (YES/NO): NO